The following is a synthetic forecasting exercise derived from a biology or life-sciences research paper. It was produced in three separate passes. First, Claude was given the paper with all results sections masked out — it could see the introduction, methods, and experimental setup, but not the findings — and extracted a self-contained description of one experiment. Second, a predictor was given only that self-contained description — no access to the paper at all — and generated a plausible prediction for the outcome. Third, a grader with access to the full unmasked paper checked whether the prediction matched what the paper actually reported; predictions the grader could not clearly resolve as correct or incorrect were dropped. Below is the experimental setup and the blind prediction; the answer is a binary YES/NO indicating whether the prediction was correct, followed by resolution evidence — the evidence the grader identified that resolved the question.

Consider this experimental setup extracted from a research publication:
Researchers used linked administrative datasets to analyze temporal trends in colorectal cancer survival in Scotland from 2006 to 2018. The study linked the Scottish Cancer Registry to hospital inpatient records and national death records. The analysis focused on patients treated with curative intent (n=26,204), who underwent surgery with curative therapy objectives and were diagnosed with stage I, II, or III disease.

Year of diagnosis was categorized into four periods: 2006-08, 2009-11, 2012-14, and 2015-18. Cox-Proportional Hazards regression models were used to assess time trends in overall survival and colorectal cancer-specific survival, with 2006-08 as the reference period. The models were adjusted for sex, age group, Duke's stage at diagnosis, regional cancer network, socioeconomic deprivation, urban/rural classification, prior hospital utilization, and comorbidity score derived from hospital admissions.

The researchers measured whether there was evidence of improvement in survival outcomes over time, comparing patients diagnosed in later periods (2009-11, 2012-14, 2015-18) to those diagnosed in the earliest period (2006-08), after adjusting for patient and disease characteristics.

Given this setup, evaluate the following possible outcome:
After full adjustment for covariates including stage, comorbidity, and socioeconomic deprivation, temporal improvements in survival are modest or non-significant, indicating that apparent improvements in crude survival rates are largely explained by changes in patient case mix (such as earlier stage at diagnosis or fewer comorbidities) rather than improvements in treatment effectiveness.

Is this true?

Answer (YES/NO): NO